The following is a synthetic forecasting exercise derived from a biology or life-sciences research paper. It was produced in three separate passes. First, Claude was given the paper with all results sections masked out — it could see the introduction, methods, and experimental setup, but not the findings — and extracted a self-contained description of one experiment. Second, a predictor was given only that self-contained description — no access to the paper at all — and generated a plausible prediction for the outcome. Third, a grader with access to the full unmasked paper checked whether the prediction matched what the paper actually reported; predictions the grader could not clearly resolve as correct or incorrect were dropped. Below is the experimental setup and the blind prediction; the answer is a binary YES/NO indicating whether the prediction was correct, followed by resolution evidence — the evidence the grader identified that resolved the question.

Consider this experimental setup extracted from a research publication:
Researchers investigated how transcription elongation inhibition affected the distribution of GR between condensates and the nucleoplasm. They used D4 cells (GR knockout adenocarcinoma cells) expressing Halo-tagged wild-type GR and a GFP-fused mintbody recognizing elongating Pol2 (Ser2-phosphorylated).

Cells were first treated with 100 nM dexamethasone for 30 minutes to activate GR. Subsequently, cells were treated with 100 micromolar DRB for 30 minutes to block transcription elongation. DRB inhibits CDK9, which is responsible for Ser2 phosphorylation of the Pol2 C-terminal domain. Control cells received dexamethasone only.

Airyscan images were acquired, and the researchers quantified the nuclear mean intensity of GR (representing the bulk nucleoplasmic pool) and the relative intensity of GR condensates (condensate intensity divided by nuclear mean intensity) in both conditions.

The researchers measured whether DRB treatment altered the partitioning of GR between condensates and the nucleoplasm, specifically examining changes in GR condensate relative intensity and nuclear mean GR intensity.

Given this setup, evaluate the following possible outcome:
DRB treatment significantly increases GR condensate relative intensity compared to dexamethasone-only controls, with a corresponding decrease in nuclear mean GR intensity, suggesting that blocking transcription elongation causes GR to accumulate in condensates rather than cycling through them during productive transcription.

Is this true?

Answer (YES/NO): NO